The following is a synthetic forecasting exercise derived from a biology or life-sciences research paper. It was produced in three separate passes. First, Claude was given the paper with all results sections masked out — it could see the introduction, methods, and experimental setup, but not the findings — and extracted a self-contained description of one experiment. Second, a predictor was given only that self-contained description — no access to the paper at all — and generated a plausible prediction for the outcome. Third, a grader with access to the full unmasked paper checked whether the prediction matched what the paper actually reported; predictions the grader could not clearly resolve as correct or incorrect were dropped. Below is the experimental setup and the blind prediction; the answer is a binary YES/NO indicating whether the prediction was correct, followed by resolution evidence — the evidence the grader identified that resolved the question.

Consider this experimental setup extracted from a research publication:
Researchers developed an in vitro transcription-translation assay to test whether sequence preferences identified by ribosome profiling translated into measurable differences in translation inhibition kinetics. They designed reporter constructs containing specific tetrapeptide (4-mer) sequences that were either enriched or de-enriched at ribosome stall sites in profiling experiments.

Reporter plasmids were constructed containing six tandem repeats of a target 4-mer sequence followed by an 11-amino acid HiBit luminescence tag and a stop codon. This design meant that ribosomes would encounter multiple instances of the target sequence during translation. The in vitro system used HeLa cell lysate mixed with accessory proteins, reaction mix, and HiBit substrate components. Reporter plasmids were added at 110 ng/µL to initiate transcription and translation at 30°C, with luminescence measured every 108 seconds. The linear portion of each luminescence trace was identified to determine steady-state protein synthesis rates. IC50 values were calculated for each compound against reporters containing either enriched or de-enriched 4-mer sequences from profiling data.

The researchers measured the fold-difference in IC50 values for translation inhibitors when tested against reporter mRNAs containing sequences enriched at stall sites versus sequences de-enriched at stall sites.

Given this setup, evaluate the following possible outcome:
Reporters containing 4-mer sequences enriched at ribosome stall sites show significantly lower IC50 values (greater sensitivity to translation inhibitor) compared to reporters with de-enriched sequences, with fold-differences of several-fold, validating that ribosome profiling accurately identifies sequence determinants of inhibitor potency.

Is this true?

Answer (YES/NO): YES